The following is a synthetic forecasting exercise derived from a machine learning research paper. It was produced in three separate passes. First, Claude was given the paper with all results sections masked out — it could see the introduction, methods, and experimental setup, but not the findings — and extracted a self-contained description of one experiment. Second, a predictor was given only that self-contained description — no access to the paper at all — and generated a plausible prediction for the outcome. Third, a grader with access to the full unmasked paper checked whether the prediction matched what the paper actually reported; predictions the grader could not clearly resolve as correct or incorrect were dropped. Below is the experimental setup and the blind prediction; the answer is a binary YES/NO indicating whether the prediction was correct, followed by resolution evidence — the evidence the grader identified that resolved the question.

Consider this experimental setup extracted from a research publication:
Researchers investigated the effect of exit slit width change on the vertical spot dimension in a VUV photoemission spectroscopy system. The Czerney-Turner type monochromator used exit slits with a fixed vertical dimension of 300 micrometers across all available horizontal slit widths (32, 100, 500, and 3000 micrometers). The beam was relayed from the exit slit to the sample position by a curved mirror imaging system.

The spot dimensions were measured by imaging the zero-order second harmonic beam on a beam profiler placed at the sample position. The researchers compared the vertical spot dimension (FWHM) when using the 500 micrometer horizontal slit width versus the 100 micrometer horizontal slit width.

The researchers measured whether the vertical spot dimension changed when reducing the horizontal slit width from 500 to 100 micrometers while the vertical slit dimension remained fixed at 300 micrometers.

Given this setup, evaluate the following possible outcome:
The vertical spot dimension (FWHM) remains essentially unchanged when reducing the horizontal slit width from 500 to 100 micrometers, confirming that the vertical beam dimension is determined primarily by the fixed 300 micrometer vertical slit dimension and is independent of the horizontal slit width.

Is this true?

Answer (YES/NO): YES